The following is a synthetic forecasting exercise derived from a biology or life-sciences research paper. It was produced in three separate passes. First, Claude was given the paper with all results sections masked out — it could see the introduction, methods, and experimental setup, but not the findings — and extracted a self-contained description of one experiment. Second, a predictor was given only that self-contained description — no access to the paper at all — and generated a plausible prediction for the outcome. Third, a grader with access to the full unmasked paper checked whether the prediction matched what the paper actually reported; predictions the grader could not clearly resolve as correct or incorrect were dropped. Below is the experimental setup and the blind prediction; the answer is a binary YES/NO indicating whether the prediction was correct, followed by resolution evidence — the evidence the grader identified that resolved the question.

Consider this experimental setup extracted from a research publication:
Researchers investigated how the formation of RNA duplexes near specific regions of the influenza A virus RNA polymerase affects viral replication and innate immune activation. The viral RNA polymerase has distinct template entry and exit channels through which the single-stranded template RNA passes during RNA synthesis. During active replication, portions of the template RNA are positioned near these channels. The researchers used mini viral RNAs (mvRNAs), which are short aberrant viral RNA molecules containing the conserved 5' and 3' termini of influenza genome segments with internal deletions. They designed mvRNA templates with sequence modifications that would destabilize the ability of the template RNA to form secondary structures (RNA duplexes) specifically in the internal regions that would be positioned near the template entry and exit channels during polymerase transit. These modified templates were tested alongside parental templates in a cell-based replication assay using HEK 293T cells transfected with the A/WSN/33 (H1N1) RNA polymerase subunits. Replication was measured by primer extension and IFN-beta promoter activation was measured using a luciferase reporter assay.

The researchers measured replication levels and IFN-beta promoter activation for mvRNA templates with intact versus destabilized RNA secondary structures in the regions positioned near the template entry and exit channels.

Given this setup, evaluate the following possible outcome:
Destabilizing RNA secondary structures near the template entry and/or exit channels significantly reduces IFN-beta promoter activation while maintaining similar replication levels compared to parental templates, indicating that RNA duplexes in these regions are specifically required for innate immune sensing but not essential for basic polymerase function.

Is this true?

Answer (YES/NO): NO